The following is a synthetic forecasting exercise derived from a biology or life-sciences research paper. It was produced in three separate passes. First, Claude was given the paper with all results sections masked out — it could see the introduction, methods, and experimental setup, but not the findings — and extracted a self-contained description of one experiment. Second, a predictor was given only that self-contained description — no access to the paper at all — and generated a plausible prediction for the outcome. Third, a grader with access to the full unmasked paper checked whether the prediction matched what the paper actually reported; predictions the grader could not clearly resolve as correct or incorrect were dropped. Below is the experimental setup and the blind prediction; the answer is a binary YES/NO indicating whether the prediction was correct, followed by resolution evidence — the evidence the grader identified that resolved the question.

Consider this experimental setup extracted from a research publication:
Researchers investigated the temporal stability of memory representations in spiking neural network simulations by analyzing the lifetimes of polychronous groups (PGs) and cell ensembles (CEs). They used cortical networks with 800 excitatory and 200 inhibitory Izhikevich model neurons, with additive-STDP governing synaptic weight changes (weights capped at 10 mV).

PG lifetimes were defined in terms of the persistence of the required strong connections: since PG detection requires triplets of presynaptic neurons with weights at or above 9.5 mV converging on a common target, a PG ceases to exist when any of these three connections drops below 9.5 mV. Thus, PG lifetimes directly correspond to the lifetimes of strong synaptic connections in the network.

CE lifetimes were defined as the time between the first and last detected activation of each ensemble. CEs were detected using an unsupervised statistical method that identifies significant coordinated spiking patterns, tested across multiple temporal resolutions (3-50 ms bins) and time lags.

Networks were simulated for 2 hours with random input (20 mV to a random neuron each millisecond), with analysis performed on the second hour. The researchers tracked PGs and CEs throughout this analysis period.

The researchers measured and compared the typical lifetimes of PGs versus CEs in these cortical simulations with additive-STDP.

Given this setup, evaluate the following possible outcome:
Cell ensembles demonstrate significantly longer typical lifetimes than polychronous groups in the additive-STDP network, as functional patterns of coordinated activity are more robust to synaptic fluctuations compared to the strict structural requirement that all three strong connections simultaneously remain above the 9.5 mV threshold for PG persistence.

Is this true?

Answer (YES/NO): NO